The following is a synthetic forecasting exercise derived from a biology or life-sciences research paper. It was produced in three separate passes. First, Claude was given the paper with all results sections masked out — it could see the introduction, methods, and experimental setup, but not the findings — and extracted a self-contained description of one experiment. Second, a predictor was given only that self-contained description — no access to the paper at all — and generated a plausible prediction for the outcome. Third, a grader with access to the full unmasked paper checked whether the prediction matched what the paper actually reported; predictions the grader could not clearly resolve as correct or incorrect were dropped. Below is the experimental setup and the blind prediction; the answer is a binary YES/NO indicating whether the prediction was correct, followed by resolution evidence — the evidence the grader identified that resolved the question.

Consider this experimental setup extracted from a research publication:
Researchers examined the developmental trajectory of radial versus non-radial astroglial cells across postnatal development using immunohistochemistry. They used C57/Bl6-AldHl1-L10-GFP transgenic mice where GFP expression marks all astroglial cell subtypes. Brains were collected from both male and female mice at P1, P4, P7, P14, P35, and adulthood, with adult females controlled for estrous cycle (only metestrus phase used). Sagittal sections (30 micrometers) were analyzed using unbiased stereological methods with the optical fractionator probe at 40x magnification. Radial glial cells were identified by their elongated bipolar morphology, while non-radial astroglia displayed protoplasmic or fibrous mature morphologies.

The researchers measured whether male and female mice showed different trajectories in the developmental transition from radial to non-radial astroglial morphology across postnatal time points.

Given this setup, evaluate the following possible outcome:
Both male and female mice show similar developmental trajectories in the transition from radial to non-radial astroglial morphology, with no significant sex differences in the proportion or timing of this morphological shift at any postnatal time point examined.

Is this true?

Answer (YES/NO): YES